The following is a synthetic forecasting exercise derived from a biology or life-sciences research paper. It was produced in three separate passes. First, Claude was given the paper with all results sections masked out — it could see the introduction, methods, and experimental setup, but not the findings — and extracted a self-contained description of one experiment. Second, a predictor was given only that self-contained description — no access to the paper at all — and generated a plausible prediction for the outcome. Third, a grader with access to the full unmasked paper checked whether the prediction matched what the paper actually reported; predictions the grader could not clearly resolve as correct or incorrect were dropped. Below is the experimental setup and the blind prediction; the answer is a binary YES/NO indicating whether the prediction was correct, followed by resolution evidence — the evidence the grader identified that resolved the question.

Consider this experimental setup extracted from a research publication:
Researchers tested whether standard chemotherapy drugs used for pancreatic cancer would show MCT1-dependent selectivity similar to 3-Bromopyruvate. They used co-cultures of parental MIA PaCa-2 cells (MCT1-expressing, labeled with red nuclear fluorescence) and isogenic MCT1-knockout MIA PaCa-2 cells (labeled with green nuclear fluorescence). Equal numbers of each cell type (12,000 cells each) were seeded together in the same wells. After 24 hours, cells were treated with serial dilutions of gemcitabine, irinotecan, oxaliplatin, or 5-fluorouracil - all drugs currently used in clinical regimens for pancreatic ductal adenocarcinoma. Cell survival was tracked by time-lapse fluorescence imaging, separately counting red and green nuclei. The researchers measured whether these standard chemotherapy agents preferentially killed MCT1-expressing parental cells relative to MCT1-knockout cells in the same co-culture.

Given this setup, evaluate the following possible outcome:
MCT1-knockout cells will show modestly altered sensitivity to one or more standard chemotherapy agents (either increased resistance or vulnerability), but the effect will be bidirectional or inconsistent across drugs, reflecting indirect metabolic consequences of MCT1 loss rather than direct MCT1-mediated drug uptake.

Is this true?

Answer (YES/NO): NO